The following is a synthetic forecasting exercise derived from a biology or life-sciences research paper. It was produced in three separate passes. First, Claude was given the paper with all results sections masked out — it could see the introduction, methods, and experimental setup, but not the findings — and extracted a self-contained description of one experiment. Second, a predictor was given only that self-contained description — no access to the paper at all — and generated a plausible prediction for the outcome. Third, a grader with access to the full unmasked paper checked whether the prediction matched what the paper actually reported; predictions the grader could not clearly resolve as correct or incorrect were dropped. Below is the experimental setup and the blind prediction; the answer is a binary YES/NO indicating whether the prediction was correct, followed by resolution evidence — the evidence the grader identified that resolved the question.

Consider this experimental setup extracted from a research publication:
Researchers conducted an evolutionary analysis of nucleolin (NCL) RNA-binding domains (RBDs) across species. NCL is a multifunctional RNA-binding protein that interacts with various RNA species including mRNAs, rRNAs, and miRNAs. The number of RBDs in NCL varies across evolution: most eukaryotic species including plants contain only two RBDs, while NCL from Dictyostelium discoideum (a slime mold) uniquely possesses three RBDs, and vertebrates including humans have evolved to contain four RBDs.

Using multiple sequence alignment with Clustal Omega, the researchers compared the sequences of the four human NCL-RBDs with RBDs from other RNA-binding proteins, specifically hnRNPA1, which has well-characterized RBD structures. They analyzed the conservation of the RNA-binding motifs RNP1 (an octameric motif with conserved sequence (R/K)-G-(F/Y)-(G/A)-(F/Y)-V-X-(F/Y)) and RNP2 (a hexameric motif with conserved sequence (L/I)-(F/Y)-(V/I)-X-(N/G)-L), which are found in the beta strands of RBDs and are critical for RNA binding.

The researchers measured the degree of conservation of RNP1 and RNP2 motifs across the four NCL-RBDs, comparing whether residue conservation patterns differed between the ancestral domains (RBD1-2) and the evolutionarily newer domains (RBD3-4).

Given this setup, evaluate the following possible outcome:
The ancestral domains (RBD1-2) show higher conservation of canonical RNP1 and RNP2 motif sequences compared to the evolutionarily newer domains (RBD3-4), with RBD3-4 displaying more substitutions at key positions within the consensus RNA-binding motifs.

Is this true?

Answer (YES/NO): NO